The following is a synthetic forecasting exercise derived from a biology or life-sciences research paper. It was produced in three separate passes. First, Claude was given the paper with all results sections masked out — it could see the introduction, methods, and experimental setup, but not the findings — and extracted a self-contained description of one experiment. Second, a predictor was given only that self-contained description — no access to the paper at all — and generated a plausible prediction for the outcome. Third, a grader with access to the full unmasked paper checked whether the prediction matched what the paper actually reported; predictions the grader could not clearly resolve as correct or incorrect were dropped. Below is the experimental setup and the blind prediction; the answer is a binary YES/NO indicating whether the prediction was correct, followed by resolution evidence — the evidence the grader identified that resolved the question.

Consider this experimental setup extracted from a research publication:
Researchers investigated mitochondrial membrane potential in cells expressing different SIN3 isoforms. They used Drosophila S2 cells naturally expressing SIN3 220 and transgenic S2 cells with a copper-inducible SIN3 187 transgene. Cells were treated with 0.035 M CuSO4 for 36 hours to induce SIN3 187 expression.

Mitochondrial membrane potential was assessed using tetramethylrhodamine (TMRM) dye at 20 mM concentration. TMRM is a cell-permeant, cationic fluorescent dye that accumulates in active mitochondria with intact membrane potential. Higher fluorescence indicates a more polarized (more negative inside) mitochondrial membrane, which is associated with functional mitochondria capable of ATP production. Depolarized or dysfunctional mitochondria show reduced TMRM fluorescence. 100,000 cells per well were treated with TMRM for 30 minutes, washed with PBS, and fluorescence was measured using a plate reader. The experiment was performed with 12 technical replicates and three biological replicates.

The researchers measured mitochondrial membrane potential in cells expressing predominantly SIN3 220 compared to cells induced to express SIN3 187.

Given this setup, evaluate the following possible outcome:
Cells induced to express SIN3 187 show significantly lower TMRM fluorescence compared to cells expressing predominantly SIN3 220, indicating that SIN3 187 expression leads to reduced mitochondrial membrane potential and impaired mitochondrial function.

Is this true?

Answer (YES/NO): YES